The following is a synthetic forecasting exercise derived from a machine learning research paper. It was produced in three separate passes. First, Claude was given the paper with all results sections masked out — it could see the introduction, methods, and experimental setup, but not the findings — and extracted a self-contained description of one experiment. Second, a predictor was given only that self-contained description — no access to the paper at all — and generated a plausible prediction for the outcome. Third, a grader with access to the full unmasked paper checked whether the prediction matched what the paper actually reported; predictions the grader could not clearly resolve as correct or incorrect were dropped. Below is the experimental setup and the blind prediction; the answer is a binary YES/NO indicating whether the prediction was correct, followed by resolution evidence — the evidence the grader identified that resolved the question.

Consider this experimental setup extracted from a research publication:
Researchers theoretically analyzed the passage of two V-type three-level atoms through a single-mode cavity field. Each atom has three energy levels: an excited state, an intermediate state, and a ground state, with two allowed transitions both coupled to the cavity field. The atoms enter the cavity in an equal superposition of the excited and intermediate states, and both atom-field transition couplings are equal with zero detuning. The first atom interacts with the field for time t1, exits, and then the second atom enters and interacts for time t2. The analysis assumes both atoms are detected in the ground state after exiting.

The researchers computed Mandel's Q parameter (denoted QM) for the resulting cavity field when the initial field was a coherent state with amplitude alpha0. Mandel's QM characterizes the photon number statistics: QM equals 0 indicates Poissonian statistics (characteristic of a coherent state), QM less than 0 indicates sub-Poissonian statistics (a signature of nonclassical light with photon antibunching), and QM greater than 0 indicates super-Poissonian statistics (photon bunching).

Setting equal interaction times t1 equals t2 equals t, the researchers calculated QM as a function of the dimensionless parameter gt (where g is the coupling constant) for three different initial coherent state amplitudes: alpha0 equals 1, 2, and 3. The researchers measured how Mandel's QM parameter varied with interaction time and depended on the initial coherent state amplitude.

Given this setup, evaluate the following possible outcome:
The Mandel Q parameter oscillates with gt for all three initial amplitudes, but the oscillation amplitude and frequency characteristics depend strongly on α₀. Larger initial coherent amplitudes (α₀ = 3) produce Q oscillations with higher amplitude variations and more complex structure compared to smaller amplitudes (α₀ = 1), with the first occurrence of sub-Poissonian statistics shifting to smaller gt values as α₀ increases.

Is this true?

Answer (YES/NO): NO